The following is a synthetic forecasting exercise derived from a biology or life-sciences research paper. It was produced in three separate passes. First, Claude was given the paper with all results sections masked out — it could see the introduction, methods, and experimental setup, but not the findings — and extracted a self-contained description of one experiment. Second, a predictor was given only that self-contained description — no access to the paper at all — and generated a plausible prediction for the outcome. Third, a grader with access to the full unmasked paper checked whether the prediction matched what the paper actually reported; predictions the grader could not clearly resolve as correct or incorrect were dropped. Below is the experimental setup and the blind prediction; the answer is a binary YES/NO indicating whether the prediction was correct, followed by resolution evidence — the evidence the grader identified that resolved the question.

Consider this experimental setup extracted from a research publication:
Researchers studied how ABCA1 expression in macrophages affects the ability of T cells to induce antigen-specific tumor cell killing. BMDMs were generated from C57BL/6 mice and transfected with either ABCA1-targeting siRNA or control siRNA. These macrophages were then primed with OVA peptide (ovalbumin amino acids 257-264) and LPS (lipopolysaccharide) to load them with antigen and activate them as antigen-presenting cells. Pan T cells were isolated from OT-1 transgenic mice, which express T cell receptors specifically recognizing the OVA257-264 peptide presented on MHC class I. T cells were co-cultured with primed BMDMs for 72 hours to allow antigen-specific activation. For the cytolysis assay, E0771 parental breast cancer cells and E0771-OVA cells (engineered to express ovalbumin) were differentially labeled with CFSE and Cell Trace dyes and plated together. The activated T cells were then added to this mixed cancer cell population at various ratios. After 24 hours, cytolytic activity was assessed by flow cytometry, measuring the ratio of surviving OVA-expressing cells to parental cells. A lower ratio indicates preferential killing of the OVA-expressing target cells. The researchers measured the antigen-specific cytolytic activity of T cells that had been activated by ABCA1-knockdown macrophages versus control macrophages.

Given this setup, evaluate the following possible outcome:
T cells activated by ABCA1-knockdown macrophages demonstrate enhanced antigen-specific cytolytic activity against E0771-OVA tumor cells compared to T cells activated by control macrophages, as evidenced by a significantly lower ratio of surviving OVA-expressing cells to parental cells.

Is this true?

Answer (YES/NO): NO